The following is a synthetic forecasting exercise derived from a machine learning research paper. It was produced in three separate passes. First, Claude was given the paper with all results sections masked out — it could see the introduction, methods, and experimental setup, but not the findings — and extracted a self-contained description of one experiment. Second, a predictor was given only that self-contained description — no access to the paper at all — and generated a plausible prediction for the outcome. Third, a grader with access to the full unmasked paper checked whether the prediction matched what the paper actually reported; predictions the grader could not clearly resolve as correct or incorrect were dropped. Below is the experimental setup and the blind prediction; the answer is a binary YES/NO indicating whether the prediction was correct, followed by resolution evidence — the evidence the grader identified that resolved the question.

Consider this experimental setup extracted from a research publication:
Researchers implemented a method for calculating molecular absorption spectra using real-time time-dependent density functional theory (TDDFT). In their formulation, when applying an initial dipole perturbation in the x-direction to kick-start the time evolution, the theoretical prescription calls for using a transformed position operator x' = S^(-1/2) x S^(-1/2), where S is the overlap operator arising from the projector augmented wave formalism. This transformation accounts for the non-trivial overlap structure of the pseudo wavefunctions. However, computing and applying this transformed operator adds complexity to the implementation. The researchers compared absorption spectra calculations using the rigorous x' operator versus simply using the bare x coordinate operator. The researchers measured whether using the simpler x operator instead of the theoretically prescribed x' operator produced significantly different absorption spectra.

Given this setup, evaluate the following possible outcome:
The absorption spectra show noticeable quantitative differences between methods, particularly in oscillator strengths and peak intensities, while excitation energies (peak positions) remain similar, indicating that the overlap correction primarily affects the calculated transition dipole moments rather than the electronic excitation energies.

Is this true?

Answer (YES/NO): NO